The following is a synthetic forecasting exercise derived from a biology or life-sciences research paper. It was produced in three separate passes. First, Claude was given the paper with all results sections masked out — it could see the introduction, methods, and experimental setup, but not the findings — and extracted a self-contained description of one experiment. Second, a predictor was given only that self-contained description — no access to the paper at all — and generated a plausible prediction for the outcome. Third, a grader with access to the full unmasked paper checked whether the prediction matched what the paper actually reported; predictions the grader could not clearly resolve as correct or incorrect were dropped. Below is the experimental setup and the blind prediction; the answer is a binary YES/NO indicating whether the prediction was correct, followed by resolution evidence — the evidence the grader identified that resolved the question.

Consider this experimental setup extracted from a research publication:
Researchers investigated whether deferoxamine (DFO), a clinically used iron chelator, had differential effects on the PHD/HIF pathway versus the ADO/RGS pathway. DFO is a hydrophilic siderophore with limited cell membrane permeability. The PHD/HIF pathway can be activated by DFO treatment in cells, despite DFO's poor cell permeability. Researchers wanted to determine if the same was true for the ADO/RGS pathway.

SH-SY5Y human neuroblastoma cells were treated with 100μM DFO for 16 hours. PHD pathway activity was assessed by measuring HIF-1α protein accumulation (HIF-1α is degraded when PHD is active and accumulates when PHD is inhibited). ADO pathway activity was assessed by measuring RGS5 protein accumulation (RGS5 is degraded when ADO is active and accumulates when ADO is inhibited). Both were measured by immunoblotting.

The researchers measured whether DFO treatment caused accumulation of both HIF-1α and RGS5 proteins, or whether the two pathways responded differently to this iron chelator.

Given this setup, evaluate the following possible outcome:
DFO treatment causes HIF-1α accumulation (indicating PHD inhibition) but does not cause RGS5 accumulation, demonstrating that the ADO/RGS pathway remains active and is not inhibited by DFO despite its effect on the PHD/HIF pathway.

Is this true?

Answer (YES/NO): YES